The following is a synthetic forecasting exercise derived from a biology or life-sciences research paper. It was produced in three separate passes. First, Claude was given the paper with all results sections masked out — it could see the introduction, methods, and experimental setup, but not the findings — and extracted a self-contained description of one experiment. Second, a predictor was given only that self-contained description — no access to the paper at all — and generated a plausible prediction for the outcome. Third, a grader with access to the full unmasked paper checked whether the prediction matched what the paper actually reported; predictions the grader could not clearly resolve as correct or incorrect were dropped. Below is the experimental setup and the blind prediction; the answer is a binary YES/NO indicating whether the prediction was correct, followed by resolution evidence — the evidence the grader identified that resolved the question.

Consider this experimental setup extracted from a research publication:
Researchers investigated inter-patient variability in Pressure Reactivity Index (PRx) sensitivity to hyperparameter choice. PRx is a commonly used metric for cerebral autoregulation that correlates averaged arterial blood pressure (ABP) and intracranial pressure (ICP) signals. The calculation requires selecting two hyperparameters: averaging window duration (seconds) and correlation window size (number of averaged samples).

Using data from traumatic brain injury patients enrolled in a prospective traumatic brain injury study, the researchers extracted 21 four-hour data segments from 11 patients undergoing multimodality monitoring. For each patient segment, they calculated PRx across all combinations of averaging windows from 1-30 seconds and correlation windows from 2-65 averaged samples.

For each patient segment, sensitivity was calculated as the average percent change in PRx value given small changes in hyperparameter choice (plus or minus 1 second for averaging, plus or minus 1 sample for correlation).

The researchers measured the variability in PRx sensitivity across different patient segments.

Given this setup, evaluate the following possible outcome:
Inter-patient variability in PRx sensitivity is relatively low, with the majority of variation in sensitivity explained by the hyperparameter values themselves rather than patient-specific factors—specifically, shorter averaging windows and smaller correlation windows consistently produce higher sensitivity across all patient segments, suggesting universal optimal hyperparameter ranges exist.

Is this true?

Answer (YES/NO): NO